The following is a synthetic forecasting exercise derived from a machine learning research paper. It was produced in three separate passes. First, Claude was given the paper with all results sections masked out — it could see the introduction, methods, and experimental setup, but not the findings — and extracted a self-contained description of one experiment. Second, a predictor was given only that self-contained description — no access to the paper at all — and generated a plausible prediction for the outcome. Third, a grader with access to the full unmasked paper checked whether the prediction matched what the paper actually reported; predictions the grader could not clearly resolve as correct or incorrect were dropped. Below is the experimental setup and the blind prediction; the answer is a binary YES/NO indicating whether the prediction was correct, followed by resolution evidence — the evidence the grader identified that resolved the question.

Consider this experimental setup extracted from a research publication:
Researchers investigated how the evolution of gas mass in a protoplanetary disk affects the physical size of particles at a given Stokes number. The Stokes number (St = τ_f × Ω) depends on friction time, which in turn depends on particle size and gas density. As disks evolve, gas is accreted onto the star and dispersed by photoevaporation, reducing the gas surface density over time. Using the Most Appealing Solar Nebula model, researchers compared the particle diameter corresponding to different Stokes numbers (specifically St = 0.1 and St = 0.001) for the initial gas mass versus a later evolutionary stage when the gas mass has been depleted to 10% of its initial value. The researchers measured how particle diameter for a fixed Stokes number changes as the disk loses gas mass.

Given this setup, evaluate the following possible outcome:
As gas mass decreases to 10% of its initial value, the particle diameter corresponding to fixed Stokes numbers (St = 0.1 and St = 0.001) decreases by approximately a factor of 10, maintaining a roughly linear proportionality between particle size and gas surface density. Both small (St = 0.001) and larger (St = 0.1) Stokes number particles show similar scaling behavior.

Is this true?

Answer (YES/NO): YES